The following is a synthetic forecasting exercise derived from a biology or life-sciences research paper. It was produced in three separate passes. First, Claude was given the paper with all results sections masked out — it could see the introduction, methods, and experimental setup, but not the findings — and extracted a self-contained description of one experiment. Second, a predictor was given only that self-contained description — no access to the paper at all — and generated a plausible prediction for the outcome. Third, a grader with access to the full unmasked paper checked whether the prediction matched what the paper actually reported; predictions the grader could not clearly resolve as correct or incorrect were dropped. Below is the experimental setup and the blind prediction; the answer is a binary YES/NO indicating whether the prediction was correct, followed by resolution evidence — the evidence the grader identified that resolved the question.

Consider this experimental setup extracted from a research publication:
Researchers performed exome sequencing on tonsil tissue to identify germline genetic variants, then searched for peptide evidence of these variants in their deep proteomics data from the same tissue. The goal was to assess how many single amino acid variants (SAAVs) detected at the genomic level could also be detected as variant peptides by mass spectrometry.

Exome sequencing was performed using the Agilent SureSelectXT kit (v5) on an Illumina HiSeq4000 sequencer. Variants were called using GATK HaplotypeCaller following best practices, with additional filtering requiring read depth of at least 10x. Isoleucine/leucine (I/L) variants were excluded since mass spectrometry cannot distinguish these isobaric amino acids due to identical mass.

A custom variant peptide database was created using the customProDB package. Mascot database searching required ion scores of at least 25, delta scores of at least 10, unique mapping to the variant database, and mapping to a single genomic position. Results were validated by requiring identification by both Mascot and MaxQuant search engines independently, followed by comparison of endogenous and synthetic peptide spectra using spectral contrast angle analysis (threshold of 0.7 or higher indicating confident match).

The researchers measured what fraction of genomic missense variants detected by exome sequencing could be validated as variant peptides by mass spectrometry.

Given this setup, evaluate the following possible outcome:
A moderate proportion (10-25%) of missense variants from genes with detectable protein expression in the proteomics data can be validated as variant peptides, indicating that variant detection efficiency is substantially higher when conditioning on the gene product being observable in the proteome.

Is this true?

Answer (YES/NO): NO